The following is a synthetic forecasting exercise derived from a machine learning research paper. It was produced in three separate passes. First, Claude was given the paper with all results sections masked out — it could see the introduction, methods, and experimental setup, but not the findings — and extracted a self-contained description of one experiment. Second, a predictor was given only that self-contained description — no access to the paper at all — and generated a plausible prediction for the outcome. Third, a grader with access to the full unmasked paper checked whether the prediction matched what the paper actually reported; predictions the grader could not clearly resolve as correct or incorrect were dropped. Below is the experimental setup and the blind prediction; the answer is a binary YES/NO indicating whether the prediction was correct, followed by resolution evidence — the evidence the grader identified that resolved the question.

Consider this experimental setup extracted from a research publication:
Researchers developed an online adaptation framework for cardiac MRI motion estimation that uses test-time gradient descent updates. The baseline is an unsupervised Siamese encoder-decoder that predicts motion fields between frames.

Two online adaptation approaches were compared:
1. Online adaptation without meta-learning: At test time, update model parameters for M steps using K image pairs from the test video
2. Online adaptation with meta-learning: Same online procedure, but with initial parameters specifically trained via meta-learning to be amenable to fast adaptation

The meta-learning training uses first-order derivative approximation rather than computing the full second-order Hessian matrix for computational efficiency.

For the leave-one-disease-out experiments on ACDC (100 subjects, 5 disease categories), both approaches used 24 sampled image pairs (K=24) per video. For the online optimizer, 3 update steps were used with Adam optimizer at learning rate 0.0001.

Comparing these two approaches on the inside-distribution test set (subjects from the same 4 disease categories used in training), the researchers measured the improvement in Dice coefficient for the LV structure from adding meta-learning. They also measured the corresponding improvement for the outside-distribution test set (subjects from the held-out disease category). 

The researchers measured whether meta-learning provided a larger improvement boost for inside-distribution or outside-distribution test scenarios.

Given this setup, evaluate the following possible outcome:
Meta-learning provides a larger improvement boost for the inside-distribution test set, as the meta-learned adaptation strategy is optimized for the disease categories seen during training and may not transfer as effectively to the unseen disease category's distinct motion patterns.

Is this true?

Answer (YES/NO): YES